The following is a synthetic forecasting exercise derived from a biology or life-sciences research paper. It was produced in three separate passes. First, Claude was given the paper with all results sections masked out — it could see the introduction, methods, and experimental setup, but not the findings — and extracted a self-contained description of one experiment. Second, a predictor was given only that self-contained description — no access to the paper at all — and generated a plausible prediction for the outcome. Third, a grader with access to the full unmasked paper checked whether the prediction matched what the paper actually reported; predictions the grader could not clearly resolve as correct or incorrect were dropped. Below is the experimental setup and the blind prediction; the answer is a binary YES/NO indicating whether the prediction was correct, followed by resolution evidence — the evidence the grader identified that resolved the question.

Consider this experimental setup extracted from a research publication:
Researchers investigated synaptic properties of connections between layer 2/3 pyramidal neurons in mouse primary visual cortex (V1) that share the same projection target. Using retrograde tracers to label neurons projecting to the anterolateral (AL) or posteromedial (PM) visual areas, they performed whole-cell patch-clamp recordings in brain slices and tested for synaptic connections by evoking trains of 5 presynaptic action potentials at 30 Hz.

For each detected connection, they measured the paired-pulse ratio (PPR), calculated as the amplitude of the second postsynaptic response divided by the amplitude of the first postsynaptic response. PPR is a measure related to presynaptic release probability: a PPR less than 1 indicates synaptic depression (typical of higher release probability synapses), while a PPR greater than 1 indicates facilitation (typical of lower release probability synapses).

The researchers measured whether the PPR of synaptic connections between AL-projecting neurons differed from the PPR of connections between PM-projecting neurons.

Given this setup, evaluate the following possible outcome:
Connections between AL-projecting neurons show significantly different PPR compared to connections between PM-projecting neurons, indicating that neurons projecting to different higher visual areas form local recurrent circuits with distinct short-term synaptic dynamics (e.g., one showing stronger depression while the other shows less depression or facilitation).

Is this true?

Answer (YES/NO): NO